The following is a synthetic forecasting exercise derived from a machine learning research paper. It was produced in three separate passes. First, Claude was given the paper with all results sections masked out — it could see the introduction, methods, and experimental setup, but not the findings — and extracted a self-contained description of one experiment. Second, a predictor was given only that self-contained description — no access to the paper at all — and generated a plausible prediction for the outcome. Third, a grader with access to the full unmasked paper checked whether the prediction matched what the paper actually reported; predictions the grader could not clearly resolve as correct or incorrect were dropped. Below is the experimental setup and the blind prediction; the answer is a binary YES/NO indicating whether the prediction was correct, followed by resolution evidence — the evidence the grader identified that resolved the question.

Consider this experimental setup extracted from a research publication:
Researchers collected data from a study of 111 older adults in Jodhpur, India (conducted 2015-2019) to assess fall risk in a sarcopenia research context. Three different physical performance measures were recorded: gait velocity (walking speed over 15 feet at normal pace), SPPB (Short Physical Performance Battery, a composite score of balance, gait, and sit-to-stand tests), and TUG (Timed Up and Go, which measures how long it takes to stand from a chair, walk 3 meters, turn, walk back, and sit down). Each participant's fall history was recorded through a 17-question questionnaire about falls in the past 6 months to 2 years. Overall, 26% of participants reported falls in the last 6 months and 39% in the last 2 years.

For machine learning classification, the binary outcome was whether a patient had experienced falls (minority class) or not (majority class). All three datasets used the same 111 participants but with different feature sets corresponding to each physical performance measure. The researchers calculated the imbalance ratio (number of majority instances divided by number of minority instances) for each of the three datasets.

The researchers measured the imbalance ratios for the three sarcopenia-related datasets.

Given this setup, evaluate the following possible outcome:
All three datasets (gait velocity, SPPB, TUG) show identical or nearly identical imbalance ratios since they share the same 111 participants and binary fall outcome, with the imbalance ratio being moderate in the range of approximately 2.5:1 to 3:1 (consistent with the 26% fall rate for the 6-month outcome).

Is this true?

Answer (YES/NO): NO